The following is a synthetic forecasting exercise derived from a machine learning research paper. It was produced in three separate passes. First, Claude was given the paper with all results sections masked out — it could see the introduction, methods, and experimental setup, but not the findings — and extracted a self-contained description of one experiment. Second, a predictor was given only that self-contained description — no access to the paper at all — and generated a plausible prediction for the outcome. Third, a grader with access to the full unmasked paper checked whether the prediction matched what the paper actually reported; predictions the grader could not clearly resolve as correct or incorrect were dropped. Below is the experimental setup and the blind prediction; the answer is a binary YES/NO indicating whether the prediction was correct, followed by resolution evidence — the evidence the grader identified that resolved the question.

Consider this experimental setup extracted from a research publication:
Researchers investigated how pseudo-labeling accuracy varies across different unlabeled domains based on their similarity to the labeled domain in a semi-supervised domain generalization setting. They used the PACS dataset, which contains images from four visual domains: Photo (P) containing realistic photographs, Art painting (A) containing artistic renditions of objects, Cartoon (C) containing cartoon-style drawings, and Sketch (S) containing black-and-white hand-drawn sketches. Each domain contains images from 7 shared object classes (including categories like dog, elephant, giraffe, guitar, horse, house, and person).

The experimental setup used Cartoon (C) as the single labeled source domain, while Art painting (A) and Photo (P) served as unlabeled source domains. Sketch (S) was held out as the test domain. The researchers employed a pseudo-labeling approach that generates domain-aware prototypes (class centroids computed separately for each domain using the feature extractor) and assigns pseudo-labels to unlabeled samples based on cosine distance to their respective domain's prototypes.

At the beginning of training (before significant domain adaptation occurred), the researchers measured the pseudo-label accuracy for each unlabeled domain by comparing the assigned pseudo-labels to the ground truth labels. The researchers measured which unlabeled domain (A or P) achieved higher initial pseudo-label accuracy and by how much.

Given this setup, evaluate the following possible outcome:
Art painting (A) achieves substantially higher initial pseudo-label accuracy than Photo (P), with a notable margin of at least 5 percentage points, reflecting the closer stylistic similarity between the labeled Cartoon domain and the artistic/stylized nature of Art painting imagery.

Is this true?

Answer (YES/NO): NO